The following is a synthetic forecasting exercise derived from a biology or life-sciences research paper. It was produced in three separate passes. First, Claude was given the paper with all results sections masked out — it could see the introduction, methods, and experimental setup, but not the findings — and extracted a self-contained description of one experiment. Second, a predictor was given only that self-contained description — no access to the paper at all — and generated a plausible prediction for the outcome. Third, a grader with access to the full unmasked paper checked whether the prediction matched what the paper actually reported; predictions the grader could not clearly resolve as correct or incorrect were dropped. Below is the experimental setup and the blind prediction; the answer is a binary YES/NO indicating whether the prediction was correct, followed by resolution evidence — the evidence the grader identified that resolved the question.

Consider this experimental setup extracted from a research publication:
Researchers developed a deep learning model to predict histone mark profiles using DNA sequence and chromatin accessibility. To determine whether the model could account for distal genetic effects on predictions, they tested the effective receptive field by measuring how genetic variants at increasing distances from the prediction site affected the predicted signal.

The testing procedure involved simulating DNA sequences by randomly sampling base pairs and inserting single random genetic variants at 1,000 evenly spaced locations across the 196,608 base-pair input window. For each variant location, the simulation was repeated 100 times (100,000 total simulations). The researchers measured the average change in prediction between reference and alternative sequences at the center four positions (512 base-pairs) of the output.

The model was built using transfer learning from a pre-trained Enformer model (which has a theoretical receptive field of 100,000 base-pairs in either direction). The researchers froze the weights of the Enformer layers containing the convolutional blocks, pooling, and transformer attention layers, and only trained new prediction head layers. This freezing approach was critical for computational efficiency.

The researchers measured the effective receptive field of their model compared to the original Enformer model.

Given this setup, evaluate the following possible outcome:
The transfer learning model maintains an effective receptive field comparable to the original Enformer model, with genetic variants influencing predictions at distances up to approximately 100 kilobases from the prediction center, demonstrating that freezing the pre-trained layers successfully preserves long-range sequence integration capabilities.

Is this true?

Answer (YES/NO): NO